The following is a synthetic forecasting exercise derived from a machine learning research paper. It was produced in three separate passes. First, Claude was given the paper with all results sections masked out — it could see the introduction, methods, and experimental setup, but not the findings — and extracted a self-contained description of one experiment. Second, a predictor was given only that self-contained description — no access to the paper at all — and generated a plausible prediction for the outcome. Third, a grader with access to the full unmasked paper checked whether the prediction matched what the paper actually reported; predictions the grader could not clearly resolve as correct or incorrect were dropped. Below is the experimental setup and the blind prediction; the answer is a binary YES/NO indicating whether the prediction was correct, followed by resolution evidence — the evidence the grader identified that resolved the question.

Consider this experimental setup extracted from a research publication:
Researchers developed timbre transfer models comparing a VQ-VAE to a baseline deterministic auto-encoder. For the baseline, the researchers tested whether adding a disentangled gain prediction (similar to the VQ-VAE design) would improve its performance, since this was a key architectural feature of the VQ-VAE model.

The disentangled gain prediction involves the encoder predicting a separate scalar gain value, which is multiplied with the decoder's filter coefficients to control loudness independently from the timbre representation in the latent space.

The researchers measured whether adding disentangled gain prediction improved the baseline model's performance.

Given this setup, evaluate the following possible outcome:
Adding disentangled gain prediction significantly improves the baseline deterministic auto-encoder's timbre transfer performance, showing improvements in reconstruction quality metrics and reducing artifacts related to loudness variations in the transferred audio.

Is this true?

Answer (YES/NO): NO